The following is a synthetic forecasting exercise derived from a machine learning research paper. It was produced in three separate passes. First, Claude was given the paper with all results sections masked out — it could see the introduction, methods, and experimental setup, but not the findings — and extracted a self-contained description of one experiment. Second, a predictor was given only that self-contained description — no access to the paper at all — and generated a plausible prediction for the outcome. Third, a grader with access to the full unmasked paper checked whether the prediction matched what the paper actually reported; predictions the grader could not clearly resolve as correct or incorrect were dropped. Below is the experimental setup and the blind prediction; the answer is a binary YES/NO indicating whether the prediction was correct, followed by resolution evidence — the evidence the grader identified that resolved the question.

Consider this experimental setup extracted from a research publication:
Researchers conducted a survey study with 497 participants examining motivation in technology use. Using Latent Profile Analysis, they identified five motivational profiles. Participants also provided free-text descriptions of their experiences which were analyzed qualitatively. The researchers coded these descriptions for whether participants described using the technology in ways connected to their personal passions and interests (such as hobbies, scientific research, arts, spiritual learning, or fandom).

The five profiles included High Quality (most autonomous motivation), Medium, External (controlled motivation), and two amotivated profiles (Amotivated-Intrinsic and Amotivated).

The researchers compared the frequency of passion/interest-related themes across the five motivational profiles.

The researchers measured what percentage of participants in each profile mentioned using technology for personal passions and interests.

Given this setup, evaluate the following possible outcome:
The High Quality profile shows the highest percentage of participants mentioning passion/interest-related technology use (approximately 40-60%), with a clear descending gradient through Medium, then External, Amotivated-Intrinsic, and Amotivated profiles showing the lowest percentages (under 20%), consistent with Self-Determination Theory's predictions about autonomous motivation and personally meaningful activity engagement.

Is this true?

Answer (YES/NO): NO